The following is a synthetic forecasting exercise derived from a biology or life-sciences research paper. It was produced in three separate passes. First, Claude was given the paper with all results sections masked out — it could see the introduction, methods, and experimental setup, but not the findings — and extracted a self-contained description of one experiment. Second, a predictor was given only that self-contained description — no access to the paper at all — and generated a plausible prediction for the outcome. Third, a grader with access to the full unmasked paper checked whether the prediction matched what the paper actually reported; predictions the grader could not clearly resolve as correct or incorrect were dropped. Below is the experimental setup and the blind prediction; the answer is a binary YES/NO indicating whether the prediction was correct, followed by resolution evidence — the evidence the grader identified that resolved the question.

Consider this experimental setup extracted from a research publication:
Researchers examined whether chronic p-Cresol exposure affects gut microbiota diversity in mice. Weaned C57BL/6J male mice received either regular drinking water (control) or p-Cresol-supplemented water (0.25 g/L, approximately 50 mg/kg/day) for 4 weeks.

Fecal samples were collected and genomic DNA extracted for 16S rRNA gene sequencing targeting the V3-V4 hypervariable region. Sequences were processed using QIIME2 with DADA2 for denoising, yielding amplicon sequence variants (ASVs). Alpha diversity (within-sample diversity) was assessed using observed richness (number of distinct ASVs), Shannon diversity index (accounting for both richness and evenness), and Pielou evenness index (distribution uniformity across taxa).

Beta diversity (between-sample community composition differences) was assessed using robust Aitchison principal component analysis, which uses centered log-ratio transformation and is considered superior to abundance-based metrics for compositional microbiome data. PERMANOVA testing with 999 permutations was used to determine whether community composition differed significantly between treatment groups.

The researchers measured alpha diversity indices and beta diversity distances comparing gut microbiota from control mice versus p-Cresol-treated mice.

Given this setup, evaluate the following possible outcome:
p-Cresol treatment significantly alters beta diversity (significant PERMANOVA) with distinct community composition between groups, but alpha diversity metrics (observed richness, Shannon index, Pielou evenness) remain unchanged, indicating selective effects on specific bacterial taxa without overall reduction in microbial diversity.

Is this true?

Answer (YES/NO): YES